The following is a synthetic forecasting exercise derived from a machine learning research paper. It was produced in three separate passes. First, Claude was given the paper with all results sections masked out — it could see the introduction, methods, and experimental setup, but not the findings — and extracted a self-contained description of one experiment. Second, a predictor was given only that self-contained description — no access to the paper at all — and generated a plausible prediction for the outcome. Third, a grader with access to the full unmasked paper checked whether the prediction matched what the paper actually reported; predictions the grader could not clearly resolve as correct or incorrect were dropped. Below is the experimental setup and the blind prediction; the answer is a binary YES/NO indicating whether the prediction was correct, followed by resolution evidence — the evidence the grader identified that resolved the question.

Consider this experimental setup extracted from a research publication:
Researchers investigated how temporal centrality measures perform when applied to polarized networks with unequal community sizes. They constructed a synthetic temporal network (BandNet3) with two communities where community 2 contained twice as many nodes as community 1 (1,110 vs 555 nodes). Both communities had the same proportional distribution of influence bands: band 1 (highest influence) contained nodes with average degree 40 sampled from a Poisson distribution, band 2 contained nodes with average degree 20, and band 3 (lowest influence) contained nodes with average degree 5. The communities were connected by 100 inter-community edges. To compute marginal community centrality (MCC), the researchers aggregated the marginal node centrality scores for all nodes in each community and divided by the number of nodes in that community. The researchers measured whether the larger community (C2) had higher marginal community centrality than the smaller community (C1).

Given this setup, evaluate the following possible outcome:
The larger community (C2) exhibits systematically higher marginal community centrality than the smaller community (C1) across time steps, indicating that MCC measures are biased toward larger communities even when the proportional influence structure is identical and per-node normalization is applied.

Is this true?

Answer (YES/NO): NO